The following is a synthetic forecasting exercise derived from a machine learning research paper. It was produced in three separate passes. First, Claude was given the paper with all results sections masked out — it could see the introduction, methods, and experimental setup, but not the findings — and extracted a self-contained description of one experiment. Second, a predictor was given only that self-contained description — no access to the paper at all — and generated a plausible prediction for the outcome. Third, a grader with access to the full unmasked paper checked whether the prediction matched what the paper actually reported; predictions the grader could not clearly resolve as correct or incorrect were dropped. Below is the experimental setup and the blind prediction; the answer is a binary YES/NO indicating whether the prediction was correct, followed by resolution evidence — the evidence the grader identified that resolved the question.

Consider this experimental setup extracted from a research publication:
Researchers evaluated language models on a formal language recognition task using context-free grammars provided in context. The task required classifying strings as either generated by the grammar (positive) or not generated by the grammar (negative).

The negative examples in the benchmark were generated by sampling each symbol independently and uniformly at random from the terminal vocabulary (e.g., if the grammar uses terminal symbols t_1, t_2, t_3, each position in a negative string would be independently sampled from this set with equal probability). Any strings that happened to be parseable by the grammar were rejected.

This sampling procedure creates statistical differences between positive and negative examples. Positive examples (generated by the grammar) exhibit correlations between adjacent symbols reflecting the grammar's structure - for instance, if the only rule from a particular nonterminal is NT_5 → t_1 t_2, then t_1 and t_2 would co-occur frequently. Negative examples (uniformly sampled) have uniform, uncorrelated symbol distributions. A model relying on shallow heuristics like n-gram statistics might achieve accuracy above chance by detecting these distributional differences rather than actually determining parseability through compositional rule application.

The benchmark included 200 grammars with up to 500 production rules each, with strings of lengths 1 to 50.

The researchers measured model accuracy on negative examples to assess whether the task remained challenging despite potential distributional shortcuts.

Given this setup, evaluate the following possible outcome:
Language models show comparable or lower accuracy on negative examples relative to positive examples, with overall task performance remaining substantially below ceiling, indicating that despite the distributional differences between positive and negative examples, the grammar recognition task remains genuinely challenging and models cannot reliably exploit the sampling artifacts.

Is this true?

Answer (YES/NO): NO